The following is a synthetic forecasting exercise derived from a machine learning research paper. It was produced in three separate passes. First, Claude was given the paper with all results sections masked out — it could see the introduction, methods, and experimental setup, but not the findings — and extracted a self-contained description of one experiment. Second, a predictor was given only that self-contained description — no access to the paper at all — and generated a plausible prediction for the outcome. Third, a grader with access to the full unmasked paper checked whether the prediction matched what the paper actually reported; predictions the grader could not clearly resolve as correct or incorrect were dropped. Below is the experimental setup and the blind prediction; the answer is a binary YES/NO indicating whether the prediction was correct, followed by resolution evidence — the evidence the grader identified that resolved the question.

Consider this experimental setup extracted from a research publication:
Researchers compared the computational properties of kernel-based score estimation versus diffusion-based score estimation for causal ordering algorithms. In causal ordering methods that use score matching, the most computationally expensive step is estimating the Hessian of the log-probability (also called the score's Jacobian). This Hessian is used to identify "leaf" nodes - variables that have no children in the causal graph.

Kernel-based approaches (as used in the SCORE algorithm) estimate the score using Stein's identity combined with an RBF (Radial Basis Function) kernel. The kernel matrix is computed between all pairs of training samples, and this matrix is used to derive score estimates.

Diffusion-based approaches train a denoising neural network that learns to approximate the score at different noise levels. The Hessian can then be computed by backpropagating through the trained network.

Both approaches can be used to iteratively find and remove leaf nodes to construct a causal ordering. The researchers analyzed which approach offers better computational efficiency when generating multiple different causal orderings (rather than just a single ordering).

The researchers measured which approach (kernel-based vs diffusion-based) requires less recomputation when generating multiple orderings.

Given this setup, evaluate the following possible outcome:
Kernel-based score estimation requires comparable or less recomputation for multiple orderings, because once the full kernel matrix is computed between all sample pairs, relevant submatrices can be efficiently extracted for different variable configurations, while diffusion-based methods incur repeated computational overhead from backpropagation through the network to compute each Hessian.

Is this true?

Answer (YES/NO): NO